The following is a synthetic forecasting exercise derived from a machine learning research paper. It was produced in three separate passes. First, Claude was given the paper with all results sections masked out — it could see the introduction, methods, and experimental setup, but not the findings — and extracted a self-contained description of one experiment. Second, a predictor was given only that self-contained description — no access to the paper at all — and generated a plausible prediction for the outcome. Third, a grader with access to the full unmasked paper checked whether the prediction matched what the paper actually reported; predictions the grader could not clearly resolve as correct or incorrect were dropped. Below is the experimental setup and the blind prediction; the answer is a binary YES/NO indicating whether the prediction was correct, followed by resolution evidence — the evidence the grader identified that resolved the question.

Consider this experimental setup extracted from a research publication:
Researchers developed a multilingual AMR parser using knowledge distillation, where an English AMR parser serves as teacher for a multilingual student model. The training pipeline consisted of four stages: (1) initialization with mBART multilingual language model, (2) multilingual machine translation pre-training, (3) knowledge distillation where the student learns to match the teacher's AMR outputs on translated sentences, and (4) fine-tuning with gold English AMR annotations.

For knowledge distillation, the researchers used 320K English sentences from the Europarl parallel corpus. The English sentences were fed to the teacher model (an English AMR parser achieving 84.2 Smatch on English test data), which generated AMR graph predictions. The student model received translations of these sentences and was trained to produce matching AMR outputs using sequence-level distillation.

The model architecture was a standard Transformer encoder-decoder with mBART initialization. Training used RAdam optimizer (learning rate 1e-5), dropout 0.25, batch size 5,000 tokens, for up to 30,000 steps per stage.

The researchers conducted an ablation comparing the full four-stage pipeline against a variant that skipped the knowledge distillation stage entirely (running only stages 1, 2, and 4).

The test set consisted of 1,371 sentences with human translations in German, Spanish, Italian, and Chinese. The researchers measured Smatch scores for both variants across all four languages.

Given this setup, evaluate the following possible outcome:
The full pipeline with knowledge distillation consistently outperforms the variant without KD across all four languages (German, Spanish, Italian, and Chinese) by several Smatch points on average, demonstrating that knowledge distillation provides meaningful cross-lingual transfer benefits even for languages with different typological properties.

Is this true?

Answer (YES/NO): NO